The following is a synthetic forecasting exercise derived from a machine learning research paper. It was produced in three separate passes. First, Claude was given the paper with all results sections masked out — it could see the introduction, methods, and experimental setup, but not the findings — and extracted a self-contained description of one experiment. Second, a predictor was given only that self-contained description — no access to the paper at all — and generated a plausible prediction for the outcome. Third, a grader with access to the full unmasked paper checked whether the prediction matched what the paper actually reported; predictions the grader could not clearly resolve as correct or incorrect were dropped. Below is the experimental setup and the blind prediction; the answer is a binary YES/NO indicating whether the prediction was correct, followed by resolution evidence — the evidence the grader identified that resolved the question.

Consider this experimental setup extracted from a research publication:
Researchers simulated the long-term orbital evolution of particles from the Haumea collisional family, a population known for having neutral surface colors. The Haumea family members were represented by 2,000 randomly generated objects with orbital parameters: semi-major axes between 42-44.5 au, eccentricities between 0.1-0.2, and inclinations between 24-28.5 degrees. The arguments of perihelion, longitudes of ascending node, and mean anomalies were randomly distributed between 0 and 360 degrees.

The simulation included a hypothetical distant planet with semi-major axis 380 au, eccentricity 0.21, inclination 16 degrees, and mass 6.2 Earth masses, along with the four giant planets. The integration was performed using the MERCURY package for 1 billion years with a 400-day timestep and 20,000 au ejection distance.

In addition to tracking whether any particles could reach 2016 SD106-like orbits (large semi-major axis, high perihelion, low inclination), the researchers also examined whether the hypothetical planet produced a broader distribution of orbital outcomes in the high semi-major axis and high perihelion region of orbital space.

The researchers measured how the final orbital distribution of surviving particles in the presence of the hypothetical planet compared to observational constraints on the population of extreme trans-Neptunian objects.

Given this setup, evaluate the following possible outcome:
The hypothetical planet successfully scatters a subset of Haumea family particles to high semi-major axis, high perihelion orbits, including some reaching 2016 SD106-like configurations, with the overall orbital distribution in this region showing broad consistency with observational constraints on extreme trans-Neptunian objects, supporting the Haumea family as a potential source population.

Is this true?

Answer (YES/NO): NO